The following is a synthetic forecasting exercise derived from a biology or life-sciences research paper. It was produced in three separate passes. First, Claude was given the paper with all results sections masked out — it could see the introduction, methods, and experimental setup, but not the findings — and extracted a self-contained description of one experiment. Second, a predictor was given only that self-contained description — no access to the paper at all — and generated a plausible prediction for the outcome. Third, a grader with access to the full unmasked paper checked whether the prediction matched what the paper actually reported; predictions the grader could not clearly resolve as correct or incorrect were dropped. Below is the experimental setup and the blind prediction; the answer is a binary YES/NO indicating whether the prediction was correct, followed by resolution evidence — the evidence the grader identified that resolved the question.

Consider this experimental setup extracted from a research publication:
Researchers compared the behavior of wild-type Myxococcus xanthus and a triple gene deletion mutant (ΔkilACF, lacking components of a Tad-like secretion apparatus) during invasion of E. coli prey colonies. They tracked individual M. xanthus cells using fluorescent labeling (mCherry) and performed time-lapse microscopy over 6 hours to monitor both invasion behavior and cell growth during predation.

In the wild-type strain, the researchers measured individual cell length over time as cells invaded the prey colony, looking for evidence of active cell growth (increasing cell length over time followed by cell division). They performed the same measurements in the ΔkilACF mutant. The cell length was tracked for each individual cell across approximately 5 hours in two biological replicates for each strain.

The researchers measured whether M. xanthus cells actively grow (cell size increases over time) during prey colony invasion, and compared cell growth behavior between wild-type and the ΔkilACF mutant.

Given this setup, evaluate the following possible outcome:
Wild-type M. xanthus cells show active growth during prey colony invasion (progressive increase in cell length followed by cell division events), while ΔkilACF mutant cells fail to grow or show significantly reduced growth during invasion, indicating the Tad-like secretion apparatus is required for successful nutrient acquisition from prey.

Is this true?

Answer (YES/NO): YES